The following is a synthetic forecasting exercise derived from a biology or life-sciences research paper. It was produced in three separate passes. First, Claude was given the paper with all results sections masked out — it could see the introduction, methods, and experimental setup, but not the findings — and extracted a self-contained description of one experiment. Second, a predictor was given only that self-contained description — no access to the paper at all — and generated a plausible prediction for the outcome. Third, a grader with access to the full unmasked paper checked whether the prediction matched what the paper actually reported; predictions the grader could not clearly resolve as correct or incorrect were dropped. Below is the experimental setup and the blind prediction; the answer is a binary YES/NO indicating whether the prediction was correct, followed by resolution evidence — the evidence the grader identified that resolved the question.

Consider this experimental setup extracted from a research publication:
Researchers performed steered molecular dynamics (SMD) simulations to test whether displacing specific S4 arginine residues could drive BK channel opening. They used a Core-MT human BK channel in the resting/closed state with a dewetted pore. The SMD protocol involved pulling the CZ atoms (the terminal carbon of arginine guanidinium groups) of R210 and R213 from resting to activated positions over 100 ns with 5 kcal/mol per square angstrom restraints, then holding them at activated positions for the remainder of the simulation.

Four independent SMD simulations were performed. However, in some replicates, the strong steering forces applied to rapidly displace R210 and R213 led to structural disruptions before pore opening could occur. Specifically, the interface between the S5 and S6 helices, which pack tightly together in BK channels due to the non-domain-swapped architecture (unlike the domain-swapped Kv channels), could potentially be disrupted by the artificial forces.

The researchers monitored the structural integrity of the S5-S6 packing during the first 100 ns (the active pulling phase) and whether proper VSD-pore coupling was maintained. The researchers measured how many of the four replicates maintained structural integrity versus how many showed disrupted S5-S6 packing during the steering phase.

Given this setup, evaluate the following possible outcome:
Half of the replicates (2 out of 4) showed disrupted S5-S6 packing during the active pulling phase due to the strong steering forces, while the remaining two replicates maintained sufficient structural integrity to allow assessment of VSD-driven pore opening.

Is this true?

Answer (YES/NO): YES